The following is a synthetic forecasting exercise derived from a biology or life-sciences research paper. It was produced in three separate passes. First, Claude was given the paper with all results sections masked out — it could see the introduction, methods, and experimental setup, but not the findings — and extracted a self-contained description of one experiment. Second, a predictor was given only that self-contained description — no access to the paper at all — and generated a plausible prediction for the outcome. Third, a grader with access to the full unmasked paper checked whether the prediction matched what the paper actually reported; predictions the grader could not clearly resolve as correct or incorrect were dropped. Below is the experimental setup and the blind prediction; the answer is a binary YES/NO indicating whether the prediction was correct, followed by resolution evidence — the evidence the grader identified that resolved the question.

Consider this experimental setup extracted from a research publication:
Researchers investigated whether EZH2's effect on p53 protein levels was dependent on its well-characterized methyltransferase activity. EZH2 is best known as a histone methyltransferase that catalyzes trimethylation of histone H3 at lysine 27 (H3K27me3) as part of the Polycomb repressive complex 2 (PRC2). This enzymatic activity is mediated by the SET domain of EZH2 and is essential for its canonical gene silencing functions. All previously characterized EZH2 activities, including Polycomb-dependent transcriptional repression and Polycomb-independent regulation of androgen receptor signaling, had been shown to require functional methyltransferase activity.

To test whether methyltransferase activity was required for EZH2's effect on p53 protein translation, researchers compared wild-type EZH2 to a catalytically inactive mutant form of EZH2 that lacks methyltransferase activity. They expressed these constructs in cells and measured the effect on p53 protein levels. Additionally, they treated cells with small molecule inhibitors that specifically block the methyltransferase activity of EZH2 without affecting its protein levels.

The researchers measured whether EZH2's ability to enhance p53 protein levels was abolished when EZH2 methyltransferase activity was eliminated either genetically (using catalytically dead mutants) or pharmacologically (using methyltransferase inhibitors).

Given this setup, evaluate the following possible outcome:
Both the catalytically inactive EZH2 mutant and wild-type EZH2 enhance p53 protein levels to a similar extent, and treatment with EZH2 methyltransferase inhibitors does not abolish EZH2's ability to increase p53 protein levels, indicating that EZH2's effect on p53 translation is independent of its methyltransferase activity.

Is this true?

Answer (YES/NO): YES